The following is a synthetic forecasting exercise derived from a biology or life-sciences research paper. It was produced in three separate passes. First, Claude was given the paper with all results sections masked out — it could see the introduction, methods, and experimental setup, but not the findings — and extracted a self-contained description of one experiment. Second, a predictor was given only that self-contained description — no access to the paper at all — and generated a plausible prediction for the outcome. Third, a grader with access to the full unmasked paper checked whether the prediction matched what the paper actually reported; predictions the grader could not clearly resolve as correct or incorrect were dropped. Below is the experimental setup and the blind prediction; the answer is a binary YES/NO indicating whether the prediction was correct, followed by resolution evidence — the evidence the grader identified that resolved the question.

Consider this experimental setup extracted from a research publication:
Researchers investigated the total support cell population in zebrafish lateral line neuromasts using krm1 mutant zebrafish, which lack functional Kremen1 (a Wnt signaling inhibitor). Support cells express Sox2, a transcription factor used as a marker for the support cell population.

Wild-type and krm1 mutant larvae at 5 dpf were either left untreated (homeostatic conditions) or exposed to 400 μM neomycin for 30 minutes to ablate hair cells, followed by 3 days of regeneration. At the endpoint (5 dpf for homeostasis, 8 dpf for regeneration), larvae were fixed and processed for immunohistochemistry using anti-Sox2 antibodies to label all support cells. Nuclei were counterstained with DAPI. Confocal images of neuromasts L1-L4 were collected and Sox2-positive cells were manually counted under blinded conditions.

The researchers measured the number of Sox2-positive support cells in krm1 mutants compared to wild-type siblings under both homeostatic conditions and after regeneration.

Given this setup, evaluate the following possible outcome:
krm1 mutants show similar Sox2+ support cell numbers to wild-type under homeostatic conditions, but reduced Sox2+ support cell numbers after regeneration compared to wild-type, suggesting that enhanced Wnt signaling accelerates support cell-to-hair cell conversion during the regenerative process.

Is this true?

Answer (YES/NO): NO